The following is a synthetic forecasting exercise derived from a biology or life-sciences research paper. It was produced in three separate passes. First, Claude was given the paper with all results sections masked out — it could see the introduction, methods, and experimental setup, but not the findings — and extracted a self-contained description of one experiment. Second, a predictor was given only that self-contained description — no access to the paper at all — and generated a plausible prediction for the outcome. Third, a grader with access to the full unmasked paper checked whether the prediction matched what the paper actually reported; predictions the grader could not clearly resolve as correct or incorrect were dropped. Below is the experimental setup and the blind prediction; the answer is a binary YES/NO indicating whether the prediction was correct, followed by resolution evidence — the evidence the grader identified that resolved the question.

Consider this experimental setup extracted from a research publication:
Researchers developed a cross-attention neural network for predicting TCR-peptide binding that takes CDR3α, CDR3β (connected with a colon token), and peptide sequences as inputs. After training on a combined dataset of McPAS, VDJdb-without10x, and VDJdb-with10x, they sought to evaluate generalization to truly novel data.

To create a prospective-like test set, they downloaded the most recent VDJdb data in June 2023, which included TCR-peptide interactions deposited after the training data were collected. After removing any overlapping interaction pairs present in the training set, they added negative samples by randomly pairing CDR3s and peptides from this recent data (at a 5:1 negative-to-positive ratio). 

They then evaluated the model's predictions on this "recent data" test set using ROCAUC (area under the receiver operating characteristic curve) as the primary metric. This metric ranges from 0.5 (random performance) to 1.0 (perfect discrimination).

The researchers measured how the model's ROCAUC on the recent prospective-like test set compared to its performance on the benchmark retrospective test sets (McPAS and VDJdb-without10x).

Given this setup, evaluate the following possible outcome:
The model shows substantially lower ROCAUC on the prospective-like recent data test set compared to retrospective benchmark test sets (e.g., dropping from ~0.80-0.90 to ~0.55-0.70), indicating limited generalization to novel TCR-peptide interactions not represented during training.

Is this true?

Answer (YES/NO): YES